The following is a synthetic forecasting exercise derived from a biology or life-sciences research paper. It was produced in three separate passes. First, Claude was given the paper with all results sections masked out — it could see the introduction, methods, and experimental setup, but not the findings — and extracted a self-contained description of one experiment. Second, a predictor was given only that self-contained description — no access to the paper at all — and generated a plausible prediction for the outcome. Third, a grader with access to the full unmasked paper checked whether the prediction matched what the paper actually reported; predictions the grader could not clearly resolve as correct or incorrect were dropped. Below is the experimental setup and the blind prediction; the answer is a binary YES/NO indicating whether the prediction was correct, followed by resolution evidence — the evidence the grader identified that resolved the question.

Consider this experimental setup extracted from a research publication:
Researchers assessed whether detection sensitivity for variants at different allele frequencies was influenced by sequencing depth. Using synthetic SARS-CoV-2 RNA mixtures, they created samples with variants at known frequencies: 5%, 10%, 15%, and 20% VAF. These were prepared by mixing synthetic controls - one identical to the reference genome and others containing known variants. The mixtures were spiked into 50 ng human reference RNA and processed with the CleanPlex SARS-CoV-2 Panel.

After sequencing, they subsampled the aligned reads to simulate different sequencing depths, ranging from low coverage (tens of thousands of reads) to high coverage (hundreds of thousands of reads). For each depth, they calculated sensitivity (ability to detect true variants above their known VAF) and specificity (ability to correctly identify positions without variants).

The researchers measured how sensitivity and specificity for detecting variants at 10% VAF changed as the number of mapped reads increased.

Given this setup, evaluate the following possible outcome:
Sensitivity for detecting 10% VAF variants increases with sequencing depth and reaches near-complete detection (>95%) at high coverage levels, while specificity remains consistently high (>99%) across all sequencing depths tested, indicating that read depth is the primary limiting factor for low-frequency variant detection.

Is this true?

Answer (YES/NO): NO